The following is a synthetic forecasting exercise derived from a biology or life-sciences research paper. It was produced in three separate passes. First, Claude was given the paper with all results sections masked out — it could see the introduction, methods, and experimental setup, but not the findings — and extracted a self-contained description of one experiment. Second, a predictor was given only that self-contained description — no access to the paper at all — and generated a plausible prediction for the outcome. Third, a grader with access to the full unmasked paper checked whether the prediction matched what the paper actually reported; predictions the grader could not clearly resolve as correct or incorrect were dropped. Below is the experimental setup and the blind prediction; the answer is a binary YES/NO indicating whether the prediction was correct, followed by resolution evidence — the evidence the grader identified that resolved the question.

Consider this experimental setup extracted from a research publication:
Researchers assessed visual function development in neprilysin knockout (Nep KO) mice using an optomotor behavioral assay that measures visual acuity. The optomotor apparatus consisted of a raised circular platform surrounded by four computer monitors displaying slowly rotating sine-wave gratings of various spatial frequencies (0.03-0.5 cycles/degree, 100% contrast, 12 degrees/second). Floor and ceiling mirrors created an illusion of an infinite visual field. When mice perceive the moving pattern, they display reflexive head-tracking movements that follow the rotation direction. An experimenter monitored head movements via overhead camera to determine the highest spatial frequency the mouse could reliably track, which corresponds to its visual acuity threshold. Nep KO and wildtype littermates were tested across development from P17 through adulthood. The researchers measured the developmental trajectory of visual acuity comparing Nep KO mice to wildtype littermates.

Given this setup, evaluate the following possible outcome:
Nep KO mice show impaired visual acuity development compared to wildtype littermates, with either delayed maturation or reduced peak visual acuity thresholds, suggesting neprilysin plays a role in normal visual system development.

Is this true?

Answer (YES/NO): YES